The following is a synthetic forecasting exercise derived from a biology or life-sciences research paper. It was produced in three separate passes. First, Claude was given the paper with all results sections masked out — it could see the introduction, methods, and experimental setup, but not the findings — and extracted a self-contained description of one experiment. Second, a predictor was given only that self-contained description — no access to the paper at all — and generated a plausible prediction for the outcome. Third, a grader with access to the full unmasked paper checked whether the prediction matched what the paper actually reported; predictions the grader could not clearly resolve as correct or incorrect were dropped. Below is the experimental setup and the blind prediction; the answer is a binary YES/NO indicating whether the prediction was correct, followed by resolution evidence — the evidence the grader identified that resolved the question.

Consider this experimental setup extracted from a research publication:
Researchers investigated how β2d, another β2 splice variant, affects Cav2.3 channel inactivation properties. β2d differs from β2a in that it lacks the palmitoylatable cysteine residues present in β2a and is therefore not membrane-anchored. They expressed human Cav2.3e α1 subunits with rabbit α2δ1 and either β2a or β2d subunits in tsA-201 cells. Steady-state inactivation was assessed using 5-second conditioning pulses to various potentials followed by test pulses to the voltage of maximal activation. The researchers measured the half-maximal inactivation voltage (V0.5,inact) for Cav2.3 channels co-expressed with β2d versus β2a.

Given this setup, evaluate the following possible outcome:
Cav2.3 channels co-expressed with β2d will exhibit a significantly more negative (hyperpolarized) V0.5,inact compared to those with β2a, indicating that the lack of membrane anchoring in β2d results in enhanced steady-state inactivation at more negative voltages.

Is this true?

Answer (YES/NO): YES